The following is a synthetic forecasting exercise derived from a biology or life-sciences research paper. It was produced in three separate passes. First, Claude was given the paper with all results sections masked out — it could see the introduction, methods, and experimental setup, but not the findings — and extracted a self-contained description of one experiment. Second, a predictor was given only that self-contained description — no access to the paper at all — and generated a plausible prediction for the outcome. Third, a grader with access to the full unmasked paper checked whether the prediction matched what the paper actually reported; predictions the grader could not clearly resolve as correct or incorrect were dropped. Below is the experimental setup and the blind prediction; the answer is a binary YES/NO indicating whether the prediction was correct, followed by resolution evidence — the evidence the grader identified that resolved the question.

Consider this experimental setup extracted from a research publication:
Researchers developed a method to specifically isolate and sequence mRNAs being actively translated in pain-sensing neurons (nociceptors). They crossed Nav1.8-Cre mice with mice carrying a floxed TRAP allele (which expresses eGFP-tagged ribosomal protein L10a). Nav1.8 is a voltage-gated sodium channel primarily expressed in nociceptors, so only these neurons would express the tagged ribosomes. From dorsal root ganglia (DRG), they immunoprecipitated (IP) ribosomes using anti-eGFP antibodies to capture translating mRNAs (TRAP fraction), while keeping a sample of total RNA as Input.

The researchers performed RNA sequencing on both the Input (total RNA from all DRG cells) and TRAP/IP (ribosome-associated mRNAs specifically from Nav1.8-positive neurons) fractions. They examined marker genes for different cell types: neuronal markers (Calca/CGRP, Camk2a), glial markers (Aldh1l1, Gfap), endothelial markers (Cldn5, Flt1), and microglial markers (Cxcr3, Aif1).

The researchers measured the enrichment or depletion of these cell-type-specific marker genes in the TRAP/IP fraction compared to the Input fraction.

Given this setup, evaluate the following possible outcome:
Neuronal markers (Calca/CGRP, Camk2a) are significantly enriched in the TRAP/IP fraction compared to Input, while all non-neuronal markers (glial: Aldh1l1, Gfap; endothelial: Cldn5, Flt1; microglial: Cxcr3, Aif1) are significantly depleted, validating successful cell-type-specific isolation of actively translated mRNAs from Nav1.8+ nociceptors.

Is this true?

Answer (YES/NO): YES